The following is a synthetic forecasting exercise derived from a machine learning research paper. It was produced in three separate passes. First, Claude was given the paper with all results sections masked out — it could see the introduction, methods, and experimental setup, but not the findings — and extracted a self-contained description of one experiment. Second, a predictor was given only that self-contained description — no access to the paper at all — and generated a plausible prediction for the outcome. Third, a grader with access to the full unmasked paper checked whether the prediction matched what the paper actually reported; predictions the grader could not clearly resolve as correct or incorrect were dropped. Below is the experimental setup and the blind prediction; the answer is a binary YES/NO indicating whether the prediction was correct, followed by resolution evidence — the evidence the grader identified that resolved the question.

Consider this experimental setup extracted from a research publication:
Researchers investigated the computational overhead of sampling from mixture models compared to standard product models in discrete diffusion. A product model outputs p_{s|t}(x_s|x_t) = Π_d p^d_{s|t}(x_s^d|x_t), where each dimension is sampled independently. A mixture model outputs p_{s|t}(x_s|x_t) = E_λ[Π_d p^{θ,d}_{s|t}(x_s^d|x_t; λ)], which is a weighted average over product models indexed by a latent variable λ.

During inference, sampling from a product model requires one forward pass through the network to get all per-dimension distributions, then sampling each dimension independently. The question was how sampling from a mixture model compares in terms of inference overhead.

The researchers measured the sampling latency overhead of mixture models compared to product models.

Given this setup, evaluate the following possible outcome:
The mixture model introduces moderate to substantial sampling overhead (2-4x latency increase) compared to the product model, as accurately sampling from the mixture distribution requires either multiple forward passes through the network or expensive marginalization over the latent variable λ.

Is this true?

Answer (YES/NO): NO